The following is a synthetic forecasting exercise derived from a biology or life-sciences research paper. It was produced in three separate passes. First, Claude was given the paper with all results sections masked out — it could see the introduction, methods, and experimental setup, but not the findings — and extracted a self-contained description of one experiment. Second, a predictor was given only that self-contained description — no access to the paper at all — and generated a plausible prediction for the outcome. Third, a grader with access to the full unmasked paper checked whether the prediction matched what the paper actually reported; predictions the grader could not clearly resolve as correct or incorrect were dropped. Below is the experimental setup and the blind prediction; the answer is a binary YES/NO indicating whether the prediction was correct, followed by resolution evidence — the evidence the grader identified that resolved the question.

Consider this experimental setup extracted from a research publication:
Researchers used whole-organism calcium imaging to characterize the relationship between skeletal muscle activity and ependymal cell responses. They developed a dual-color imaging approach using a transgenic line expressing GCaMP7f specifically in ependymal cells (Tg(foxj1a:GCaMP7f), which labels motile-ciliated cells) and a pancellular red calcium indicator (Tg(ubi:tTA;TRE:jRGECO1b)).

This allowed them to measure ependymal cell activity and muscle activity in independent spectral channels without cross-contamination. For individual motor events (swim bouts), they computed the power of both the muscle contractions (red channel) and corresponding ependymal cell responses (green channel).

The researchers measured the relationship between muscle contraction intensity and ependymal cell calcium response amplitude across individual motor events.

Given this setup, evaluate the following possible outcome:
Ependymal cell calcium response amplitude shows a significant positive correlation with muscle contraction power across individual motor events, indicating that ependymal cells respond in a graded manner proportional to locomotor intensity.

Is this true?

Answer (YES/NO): YES